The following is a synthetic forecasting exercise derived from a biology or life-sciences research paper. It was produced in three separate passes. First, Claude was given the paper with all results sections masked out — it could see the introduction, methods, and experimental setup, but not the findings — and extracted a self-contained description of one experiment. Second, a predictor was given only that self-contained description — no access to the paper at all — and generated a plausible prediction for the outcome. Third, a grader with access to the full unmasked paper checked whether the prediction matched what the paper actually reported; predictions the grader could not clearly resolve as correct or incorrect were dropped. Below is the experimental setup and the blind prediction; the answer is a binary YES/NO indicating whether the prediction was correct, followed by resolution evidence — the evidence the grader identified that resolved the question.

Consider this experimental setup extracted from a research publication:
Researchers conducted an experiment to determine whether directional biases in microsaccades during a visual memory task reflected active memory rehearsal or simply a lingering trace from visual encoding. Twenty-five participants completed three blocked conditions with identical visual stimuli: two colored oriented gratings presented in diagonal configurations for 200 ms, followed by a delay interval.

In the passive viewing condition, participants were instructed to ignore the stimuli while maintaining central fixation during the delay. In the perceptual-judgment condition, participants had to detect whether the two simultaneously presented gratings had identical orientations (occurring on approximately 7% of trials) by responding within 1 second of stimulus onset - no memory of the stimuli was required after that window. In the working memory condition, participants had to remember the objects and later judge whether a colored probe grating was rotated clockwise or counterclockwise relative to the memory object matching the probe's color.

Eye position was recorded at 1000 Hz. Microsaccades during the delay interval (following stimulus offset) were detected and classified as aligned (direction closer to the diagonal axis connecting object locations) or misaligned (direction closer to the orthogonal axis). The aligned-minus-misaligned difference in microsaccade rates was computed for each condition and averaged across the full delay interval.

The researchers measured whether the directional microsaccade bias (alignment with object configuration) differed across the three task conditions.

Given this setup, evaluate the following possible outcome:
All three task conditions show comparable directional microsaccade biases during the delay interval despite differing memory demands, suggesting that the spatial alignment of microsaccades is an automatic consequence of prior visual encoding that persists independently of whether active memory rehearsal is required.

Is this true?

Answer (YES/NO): NO